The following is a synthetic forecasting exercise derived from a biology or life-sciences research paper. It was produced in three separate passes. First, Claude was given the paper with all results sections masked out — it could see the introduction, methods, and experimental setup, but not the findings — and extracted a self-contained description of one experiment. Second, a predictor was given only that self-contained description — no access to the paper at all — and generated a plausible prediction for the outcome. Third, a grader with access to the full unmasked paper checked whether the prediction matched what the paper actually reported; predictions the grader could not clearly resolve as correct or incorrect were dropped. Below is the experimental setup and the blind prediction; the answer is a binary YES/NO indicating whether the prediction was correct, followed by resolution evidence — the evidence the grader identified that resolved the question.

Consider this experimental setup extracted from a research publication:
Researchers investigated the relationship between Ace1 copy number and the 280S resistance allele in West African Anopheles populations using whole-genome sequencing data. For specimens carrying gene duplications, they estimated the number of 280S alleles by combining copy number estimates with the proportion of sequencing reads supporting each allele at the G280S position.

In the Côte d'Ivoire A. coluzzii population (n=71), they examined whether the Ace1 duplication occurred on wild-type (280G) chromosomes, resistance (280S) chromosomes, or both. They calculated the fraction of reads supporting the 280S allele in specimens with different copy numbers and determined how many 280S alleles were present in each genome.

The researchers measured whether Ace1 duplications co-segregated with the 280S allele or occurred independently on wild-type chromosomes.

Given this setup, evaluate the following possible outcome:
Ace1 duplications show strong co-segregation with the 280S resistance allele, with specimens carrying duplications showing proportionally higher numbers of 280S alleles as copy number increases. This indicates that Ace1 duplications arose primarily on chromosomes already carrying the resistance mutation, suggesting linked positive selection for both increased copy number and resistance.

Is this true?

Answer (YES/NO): NO